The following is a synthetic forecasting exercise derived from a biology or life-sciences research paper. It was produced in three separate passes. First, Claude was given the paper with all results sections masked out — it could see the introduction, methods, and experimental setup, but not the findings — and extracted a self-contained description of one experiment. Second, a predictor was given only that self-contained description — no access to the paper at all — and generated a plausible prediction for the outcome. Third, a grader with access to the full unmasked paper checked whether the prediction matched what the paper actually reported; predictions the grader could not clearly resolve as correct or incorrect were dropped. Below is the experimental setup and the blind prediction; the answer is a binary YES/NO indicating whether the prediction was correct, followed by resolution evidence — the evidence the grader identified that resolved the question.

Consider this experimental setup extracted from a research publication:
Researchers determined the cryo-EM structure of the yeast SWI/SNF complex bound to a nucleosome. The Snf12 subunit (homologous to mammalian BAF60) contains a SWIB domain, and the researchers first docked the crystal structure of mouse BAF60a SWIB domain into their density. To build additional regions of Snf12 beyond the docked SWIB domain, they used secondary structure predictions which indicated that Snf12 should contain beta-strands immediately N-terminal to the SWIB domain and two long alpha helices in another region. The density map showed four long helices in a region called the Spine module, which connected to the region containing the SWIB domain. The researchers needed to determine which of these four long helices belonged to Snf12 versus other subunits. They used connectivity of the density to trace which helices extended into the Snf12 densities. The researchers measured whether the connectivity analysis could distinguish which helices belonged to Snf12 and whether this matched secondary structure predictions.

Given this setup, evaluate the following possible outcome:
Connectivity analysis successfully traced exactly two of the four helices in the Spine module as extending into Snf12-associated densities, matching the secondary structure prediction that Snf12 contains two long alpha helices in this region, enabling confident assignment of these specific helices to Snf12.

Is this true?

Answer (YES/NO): YES